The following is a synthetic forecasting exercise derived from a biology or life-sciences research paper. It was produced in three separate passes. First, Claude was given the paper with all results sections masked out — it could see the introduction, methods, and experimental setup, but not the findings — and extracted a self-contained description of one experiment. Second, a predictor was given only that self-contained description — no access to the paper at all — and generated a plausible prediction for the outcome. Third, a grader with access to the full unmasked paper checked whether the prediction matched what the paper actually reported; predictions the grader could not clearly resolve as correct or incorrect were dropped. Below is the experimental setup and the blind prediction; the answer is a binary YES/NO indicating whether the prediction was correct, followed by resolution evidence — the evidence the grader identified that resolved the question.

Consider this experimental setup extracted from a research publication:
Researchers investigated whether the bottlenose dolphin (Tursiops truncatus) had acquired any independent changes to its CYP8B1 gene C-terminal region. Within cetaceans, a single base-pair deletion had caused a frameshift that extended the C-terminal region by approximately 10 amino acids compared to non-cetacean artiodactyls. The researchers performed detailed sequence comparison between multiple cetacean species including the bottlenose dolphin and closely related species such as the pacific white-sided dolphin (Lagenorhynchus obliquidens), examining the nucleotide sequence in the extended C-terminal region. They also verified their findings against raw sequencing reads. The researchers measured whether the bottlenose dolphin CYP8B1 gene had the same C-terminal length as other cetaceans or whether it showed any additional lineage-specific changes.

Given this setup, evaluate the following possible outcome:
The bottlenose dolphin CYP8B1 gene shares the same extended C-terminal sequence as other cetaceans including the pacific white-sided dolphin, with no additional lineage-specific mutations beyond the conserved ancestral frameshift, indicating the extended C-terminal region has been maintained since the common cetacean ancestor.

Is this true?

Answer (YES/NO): NO